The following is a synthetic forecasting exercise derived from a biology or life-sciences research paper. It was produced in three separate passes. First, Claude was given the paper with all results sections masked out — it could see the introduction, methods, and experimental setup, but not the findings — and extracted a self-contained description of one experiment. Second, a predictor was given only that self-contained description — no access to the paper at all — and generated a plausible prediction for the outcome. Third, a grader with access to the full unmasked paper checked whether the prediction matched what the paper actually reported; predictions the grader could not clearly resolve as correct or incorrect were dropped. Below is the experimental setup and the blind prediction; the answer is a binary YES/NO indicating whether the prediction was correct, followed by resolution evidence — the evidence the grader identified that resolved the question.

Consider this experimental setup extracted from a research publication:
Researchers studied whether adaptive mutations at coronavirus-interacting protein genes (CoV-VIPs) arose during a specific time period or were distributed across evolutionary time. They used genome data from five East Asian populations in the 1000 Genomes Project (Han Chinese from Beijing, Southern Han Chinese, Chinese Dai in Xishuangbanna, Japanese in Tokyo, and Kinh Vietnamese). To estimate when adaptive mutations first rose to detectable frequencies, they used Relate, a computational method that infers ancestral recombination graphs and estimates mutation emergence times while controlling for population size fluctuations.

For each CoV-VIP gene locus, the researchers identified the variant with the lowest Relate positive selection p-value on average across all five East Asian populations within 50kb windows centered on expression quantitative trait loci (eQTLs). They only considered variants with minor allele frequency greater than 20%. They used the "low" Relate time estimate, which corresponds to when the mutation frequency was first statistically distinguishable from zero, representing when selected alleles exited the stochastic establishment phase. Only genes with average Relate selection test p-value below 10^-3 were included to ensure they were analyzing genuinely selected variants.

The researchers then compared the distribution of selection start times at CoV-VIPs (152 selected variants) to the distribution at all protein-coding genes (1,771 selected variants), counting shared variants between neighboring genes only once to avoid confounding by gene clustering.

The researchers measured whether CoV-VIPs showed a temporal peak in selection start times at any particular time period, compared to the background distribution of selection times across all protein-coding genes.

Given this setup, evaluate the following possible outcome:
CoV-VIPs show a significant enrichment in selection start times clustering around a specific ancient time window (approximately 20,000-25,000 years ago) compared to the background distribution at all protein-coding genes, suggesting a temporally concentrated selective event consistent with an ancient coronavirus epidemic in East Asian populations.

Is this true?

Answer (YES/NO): YES